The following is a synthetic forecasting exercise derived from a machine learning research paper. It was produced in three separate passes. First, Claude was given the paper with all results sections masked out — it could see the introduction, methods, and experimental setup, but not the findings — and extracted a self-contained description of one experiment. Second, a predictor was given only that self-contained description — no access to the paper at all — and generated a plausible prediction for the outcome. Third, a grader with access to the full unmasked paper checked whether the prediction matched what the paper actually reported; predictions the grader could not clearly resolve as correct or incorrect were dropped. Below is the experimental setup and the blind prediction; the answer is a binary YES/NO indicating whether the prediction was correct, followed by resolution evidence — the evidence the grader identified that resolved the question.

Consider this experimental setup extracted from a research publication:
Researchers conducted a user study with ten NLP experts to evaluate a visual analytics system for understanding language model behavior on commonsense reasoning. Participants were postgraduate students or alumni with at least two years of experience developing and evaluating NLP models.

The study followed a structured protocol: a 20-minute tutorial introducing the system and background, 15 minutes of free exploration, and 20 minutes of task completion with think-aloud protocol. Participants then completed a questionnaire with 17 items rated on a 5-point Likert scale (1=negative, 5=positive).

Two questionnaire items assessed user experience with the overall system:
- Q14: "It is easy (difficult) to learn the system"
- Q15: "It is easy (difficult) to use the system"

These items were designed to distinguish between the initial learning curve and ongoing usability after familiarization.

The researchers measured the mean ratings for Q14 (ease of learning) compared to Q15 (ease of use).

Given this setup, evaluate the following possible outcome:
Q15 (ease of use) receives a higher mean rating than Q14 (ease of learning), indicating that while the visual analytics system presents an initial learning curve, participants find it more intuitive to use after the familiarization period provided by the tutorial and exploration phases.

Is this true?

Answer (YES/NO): YES